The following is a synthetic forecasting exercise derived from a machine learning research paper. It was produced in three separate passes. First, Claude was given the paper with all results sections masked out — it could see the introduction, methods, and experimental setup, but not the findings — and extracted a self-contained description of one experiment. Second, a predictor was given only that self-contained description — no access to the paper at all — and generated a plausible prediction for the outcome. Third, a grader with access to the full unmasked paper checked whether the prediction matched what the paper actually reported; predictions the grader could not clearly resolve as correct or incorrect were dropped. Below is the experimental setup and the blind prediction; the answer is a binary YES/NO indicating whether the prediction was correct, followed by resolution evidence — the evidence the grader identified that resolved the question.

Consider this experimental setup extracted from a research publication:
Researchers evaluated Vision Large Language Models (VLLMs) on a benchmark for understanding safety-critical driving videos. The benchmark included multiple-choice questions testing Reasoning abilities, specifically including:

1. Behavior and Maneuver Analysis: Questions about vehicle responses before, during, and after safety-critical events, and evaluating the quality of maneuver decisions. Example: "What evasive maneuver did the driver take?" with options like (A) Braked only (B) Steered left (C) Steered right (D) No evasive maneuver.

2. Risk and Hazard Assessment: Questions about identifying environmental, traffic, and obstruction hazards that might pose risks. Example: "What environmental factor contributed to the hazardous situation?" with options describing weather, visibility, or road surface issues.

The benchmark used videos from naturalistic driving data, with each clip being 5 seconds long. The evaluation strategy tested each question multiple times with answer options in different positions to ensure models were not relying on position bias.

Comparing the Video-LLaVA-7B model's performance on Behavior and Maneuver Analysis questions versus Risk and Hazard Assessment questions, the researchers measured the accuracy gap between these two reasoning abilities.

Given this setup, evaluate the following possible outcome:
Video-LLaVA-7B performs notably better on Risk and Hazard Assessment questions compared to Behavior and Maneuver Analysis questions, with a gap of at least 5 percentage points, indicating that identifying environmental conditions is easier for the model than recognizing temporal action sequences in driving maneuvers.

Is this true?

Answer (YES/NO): YES